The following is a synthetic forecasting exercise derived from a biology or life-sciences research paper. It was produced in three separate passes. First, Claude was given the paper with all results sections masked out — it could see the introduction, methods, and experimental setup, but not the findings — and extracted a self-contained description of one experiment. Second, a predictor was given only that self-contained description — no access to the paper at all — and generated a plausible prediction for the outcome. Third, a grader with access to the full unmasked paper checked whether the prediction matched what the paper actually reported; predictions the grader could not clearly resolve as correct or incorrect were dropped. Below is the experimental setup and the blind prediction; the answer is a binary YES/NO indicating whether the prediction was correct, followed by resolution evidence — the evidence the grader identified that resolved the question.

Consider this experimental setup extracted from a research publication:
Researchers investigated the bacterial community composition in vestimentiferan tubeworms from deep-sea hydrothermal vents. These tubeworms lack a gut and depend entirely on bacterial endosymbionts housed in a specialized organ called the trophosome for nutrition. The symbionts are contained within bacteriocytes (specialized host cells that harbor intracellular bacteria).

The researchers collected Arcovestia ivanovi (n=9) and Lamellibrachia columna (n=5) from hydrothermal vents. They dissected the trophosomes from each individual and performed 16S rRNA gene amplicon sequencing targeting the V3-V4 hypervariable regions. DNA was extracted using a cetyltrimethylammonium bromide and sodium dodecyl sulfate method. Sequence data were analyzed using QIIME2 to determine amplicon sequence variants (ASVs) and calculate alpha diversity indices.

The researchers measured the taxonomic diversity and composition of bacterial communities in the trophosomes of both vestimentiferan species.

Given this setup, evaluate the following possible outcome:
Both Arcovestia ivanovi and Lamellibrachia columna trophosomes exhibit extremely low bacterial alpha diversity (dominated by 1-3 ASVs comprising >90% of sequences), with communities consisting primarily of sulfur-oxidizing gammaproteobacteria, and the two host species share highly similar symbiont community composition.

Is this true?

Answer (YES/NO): NO